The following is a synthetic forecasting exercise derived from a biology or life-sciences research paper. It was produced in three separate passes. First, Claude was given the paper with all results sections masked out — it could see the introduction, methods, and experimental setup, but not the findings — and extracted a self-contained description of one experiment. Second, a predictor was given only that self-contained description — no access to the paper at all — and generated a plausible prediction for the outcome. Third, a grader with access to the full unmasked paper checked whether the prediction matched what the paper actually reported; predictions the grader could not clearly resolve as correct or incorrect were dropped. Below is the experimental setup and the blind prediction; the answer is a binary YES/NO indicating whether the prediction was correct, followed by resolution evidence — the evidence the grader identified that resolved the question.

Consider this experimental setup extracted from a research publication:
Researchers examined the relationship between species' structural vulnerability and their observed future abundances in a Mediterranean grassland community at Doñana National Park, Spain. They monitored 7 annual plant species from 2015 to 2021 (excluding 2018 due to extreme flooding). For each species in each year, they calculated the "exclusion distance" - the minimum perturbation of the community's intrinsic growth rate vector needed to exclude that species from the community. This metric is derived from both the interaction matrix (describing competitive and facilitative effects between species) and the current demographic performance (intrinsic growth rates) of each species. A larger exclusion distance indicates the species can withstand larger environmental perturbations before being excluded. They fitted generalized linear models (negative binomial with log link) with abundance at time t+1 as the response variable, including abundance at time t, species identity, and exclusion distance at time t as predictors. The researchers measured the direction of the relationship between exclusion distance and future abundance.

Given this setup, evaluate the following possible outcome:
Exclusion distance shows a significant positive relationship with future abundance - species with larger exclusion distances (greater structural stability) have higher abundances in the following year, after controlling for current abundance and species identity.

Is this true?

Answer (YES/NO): YES